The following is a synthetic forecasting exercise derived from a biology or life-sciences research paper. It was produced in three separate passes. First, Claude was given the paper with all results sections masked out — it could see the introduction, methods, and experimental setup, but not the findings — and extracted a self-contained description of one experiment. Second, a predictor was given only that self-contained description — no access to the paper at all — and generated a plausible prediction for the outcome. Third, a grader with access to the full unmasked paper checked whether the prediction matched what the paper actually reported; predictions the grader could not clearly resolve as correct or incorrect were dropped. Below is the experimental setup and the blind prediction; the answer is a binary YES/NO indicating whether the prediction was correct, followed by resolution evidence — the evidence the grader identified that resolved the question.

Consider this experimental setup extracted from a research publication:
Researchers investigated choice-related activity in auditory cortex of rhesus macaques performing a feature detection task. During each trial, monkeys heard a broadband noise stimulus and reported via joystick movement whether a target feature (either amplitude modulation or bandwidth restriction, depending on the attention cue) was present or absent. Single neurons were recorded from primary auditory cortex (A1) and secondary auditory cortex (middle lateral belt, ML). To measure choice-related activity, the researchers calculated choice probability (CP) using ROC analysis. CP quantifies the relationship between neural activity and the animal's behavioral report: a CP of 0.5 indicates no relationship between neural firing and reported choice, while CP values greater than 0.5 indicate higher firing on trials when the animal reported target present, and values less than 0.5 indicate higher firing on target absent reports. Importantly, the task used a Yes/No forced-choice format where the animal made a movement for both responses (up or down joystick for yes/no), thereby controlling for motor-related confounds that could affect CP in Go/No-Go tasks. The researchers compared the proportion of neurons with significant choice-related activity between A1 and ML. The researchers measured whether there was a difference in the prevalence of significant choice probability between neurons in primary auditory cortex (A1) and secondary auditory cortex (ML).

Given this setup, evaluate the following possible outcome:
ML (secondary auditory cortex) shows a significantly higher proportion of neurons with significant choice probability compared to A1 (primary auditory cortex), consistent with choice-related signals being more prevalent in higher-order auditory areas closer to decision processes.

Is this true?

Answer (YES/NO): NO